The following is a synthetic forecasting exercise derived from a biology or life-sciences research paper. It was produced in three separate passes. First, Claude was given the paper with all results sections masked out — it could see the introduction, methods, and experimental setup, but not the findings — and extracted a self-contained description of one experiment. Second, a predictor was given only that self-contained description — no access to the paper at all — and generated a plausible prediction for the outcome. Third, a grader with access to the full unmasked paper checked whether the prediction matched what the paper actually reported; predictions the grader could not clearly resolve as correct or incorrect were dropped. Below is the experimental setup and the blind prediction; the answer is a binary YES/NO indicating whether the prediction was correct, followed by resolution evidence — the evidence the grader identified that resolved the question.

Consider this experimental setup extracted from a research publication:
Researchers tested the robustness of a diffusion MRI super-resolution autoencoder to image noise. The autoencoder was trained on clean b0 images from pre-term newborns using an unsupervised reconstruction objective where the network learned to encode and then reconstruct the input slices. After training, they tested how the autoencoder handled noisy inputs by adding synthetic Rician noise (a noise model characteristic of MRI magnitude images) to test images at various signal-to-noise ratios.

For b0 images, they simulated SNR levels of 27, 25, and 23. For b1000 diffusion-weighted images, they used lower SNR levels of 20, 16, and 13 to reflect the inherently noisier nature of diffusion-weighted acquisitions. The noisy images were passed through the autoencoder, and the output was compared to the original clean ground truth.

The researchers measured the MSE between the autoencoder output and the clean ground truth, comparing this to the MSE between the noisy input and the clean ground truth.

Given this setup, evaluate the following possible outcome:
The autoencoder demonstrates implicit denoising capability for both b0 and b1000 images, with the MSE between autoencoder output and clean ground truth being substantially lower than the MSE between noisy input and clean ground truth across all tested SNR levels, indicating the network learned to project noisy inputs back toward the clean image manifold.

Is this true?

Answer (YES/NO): YES